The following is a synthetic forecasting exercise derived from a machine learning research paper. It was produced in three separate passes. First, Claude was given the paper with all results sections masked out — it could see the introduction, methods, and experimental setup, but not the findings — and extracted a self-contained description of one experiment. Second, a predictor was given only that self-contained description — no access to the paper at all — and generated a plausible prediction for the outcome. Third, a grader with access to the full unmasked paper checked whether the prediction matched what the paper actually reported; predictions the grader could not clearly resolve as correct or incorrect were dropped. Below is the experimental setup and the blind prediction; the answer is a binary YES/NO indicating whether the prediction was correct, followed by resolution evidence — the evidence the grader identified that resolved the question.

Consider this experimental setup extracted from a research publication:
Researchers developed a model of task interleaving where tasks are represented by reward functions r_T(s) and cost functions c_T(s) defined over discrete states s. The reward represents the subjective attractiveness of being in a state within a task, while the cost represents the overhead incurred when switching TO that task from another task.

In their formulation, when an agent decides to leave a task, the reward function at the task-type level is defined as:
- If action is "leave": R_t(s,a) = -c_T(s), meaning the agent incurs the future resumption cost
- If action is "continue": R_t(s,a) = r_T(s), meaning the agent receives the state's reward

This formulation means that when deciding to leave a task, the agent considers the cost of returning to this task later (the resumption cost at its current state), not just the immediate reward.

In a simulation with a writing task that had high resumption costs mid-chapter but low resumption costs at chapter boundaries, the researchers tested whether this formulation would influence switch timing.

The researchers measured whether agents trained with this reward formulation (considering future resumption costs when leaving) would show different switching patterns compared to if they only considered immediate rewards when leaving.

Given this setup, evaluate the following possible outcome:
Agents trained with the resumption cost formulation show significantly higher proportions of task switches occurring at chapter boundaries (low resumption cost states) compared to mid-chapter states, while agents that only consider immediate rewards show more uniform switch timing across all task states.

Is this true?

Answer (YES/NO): NO